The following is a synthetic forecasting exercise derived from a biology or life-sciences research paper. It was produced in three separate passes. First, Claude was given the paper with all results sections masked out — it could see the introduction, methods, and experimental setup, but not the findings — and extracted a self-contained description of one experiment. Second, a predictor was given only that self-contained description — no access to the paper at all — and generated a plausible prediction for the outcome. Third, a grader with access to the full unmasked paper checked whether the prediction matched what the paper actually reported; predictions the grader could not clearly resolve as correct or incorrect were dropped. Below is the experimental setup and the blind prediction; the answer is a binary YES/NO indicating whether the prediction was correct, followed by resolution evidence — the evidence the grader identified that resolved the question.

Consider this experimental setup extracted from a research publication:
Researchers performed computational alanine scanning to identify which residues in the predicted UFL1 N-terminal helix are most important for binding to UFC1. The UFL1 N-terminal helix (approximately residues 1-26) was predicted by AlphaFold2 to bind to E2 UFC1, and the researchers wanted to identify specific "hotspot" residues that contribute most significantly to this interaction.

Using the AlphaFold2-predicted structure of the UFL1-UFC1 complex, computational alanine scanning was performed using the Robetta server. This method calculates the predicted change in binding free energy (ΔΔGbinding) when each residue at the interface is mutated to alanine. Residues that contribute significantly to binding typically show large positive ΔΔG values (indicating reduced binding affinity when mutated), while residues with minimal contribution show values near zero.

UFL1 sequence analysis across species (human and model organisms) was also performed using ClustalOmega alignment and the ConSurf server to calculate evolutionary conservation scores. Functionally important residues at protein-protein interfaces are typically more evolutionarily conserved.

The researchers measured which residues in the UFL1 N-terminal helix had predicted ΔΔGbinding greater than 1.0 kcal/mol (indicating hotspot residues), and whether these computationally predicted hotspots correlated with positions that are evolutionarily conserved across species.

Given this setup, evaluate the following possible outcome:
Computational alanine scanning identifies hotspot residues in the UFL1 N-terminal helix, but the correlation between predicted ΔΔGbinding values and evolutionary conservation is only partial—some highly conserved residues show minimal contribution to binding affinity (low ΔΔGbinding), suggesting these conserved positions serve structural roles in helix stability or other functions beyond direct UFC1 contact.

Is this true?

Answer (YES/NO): NO